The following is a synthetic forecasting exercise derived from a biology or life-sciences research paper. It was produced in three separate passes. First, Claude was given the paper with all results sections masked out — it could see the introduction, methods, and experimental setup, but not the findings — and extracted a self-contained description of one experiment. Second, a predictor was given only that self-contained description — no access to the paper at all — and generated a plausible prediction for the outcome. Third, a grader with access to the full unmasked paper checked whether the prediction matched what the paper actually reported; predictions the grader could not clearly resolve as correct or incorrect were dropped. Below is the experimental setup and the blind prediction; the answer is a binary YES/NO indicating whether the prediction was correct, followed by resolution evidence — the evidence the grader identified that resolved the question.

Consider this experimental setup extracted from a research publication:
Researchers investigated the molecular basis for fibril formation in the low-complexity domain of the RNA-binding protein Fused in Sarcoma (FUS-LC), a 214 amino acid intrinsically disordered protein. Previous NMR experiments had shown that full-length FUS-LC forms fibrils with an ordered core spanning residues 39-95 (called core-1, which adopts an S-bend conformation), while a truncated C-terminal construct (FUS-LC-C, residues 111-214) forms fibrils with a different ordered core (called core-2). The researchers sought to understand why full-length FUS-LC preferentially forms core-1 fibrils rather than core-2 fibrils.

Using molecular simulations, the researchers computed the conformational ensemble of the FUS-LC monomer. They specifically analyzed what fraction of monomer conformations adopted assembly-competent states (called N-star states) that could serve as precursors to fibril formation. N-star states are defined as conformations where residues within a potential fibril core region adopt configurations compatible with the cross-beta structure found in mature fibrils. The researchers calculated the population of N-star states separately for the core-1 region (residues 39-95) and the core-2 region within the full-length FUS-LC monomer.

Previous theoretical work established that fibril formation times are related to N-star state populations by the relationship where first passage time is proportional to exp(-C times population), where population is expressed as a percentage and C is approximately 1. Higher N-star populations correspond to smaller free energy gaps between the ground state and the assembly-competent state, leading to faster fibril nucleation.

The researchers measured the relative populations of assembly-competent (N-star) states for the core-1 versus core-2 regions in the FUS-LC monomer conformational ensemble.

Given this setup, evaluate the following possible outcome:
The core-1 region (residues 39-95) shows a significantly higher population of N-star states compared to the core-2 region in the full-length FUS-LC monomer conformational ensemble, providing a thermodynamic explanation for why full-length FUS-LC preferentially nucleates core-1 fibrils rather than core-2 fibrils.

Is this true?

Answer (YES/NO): YES